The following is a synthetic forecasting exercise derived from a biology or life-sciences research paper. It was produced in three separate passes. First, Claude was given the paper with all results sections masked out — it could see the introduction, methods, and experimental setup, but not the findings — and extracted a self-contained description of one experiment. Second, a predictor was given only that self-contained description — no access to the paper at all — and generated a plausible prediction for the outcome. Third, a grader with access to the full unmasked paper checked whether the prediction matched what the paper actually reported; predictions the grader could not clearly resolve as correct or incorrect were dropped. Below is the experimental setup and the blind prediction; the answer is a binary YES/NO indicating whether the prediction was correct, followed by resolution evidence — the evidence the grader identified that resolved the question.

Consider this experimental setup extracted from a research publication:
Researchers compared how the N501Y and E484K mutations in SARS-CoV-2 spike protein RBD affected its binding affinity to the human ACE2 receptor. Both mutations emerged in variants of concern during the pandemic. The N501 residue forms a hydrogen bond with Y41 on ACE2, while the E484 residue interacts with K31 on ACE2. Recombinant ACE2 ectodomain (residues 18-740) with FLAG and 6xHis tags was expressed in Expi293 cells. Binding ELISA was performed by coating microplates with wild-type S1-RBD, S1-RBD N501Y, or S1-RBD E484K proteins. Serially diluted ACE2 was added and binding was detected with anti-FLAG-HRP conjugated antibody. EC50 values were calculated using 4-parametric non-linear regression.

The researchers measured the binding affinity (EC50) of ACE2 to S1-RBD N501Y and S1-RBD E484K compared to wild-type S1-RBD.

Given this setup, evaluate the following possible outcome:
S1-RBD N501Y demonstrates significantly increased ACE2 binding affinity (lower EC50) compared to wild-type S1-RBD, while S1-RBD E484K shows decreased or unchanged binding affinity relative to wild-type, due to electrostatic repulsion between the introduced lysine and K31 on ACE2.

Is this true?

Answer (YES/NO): NO